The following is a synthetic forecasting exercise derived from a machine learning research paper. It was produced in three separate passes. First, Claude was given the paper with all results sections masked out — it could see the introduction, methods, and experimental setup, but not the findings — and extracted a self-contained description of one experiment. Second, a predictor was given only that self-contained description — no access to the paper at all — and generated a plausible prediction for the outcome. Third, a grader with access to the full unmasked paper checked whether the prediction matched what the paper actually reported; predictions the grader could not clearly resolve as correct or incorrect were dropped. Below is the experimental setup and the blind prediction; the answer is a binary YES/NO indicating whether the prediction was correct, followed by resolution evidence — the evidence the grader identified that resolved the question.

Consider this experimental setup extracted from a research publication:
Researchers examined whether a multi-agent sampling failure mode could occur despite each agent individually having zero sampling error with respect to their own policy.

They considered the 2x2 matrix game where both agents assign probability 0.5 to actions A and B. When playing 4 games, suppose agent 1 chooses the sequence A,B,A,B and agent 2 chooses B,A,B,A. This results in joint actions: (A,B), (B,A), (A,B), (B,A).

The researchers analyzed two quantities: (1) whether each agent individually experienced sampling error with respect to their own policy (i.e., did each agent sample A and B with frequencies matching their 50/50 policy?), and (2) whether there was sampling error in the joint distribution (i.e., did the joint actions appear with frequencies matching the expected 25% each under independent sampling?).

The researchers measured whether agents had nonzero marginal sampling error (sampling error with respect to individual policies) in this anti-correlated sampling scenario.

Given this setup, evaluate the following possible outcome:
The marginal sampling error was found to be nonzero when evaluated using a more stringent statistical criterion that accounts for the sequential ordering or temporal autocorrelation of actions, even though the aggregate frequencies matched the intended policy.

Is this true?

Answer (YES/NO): NO